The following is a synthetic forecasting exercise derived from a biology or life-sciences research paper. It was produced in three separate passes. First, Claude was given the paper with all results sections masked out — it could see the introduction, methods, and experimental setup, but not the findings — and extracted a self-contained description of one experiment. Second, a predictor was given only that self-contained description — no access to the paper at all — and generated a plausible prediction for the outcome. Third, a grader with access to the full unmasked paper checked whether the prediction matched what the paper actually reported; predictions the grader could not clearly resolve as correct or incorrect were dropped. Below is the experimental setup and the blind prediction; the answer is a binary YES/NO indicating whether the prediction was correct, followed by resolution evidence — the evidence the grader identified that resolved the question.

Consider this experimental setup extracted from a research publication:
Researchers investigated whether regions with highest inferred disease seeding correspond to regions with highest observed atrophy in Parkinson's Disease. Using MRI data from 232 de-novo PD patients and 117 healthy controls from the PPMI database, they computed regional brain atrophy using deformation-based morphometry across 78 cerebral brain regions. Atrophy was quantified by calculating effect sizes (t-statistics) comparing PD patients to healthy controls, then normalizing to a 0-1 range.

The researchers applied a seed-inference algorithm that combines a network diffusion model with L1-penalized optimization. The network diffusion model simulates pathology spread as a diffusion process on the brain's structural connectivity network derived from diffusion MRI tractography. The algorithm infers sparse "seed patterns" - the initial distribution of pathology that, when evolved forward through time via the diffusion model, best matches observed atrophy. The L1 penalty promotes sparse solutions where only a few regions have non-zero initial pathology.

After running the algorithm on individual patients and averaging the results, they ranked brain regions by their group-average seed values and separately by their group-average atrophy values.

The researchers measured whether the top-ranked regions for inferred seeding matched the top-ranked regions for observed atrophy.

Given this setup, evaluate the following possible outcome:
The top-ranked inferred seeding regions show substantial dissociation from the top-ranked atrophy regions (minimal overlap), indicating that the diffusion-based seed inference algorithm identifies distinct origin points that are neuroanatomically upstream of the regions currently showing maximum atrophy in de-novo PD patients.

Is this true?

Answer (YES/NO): NO